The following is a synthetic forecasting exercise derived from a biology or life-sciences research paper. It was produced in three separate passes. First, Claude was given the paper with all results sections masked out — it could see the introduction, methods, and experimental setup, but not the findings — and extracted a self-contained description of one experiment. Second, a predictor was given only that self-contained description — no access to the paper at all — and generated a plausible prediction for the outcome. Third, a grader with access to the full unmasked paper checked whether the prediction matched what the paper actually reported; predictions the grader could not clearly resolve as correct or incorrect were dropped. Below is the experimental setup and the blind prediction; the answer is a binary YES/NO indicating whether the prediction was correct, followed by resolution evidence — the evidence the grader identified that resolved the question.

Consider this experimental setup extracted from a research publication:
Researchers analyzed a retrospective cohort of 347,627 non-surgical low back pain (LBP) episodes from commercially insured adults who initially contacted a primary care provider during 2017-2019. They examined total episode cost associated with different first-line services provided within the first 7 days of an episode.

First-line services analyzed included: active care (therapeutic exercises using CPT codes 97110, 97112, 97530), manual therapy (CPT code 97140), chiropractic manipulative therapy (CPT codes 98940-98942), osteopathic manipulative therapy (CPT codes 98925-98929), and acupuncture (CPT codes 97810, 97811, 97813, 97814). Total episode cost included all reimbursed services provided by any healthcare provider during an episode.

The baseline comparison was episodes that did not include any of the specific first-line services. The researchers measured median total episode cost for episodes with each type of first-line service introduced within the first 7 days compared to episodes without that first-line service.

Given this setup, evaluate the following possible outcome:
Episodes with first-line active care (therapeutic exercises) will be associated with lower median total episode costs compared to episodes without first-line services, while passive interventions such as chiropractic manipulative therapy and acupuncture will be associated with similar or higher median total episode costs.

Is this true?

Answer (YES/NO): NO